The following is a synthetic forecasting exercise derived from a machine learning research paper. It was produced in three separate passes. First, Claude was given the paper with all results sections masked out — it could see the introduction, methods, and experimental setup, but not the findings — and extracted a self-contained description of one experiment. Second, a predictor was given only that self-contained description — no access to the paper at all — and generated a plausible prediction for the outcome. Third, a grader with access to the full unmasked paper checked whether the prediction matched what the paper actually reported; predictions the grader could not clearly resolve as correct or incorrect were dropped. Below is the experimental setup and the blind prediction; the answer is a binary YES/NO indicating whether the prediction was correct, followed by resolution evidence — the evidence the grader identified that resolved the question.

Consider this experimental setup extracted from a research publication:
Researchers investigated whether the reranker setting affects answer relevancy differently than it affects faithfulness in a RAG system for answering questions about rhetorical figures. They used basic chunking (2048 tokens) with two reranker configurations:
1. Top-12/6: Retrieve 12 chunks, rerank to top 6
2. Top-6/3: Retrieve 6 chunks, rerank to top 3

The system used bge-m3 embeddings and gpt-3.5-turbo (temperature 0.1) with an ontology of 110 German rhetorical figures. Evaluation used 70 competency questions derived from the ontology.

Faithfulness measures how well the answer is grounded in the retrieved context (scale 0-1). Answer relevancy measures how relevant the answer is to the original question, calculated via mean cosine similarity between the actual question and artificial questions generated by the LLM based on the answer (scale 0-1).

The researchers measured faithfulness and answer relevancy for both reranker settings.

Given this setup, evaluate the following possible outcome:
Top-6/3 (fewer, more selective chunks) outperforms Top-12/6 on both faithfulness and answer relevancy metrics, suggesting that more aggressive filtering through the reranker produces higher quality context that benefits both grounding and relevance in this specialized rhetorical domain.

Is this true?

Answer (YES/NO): NO